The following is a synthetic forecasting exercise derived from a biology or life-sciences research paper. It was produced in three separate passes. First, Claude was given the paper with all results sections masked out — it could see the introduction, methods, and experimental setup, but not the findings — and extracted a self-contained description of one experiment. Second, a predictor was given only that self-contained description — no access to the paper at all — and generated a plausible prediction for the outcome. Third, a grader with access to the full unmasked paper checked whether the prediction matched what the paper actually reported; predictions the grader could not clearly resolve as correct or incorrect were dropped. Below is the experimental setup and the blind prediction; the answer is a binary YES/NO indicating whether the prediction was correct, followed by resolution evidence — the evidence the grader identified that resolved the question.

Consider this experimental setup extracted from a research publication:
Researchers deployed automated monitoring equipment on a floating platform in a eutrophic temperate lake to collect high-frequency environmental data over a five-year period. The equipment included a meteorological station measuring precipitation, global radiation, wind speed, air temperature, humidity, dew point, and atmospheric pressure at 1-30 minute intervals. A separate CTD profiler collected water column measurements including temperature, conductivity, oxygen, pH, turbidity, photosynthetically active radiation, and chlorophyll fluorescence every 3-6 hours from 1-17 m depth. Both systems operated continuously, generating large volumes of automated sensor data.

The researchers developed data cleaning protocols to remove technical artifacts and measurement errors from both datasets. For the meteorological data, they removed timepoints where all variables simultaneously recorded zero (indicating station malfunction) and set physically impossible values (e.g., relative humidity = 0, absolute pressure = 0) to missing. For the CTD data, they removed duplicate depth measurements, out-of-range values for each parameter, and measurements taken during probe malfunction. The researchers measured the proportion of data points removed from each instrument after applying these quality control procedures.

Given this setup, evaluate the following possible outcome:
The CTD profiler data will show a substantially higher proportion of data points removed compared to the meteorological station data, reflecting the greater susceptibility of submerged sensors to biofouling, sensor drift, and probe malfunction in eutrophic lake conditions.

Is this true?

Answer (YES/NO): NO